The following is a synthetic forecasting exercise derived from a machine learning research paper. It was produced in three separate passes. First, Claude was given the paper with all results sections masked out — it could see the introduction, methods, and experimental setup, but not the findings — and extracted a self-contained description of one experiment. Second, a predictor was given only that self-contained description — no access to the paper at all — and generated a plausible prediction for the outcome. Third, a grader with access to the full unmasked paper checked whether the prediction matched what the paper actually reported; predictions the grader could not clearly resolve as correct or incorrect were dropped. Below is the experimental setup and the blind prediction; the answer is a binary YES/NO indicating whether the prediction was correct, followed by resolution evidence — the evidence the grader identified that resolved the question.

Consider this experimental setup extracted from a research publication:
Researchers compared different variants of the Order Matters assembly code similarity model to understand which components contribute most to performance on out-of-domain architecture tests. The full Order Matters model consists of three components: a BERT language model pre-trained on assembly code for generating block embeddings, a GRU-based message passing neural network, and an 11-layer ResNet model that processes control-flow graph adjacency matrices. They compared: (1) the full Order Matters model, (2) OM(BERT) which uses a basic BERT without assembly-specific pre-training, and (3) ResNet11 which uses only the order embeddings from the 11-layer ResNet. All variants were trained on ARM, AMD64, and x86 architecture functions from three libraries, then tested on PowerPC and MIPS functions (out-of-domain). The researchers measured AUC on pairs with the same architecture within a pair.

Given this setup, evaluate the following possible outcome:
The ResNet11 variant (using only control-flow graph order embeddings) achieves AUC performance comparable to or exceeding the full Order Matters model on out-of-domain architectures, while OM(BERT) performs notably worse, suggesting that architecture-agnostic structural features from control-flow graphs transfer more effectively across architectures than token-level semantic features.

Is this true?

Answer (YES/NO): NO